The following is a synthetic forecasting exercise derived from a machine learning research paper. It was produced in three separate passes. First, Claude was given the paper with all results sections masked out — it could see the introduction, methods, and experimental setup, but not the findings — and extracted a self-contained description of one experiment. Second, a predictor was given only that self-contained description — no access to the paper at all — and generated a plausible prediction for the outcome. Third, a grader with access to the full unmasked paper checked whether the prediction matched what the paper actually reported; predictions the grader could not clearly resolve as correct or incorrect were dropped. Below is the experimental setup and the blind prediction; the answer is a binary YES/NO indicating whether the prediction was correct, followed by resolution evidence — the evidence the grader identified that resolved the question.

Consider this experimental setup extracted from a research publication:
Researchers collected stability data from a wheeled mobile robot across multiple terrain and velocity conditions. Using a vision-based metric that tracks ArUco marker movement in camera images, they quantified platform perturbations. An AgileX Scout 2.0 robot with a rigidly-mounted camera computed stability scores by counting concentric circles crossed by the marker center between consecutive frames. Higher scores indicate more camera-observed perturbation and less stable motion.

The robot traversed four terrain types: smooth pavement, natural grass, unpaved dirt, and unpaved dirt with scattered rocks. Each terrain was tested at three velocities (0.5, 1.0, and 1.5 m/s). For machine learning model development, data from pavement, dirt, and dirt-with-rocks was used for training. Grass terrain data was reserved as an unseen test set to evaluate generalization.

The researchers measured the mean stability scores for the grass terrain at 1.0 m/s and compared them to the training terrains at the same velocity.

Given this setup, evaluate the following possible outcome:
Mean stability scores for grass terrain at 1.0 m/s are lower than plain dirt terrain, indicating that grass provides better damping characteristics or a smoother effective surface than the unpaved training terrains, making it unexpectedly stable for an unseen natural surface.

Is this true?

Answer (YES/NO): YES